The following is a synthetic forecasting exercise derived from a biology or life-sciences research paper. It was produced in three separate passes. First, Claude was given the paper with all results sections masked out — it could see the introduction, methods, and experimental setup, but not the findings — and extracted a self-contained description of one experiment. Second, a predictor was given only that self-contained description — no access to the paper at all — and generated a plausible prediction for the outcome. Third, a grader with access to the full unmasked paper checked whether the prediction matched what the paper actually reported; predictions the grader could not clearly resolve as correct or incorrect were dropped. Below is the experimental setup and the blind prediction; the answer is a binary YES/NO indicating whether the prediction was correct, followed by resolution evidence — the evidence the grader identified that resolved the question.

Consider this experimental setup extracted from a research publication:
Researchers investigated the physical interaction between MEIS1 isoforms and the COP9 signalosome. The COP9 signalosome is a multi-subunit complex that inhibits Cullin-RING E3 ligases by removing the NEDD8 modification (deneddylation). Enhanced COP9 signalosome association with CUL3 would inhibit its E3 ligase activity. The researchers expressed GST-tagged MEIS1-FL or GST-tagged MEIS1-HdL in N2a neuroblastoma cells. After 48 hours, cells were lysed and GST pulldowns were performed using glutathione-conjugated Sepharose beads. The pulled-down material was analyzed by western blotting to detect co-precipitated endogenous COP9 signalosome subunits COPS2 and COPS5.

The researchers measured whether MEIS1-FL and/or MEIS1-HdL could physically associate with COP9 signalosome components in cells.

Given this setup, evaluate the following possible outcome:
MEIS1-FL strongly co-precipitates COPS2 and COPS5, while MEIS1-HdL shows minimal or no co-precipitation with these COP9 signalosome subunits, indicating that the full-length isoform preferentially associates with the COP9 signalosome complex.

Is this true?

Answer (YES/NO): NO